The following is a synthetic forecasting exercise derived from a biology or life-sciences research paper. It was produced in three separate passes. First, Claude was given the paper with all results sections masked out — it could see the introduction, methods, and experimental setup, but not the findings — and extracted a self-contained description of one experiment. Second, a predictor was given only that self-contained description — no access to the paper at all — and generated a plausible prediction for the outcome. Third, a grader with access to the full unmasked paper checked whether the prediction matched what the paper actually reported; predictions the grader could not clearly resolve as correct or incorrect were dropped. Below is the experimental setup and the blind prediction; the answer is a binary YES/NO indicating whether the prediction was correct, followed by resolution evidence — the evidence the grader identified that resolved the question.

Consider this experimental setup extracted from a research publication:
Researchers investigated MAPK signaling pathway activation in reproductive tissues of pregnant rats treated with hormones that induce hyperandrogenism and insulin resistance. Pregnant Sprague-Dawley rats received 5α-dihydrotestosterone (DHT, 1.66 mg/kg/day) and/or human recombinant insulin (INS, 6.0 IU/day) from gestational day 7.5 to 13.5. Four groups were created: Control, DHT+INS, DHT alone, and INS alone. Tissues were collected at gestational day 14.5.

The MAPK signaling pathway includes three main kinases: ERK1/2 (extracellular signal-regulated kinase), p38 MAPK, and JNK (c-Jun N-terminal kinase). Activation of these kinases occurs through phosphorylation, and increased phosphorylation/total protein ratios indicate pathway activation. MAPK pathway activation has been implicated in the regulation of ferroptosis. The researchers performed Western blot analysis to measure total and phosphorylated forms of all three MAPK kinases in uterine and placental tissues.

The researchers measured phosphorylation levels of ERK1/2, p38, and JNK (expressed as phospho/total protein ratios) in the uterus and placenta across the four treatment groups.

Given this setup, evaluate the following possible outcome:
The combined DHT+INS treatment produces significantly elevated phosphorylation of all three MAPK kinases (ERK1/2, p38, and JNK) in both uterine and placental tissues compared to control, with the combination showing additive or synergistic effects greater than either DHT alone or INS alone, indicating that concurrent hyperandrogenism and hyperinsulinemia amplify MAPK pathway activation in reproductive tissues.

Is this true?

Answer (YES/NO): NO